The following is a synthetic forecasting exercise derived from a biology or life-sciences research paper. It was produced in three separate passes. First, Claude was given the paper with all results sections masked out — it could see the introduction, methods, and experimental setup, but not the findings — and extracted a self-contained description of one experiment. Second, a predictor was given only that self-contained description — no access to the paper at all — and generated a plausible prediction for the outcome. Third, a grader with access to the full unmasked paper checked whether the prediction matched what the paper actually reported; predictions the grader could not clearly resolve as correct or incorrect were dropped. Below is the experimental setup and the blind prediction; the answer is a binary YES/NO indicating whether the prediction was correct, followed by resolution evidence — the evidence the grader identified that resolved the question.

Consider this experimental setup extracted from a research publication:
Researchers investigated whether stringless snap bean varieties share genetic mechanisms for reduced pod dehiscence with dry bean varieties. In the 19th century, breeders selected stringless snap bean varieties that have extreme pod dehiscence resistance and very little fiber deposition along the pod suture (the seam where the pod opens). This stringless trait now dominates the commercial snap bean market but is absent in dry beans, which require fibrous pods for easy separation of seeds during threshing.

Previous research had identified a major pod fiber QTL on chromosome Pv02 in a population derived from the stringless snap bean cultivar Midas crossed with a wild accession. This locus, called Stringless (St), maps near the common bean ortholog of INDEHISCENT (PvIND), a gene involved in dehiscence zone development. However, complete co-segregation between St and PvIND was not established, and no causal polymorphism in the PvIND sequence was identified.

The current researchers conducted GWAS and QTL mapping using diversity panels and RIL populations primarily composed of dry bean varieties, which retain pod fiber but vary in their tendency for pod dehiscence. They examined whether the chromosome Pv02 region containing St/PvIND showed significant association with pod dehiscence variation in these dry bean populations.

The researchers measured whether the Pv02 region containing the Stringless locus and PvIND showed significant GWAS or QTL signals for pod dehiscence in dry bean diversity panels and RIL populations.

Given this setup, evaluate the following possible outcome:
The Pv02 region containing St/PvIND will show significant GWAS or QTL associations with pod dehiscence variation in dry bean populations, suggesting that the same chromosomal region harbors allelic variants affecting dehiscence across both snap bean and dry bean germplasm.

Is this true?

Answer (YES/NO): NO